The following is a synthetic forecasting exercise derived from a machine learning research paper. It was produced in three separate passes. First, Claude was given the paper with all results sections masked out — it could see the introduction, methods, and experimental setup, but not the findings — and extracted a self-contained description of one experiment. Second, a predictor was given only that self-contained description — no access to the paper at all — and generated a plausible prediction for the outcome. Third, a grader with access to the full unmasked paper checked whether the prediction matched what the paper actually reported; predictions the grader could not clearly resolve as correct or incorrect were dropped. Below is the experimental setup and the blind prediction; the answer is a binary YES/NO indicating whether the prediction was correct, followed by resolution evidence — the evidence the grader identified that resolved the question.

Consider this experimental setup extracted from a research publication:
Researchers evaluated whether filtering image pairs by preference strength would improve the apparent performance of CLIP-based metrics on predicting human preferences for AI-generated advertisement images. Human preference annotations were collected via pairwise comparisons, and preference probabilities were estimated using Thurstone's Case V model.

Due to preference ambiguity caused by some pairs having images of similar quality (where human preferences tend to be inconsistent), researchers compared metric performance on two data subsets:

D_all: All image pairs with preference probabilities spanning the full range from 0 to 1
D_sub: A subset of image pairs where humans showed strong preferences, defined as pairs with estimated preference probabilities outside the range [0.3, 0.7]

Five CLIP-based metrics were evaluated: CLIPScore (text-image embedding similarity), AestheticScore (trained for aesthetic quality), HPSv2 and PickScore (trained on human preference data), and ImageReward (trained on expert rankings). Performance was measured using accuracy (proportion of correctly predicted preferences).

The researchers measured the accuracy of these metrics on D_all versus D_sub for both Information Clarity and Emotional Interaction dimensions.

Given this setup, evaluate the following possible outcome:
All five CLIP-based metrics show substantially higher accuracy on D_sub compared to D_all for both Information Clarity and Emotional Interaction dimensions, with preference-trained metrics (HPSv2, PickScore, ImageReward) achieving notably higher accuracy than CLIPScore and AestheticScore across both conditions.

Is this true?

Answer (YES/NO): NO